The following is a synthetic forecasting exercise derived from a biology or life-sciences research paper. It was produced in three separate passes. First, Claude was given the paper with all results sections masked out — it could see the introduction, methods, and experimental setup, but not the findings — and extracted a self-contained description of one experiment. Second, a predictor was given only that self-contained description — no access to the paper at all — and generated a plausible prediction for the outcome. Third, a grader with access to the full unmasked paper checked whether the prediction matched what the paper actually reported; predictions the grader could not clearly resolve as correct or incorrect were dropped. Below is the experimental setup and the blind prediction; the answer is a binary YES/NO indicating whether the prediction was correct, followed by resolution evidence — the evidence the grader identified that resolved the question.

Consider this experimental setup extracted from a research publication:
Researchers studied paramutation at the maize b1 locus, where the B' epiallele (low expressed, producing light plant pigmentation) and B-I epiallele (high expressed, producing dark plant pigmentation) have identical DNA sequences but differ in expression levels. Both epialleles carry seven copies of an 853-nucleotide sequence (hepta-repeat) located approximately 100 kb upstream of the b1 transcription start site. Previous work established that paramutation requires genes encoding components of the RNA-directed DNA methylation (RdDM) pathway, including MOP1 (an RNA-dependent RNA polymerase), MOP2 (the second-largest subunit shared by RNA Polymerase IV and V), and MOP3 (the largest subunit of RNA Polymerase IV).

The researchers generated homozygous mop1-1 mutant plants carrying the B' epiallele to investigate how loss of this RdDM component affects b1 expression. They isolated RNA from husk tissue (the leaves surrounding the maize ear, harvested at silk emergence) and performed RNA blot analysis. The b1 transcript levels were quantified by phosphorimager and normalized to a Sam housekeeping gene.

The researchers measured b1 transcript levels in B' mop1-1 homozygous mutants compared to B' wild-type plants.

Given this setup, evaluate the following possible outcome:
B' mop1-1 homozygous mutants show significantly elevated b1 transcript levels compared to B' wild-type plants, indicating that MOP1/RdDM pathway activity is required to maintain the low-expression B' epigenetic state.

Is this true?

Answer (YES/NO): YES